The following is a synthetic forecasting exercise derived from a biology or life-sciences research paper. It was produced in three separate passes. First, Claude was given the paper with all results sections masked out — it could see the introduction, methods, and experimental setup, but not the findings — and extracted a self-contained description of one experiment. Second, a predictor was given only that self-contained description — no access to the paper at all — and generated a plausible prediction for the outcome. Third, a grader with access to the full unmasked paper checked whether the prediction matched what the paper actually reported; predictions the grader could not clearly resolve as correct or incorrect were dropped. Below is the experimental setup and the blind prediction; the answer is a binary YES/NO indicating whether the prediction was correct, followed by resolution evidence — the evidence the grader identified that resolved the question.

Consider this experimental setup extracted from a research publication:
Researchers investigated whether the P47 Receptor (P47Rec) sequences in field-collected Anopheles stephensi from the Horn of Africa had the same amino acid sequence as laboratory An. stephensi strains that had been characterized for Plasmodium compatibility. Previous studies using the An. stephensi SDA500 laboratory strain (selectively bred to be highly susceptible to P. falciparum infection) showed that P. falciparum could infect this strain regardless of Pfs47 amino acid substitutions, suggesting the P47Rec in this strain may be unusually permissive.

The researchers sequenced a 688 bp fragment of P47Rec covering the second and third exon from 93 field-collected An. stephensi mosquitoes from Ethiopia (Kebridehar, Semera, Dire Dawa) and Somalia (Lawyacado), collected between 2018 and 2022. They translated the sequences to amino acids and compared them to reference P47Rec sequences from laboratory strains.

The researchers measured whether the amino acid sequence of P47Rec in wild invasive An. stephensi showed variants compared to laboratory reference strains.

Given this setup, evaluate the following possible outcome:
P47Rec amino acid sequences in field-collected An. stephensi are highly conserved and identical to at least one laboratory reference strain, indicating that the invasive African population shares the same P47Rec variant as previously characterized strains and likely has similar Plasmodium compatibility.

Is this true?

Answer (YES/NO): YES